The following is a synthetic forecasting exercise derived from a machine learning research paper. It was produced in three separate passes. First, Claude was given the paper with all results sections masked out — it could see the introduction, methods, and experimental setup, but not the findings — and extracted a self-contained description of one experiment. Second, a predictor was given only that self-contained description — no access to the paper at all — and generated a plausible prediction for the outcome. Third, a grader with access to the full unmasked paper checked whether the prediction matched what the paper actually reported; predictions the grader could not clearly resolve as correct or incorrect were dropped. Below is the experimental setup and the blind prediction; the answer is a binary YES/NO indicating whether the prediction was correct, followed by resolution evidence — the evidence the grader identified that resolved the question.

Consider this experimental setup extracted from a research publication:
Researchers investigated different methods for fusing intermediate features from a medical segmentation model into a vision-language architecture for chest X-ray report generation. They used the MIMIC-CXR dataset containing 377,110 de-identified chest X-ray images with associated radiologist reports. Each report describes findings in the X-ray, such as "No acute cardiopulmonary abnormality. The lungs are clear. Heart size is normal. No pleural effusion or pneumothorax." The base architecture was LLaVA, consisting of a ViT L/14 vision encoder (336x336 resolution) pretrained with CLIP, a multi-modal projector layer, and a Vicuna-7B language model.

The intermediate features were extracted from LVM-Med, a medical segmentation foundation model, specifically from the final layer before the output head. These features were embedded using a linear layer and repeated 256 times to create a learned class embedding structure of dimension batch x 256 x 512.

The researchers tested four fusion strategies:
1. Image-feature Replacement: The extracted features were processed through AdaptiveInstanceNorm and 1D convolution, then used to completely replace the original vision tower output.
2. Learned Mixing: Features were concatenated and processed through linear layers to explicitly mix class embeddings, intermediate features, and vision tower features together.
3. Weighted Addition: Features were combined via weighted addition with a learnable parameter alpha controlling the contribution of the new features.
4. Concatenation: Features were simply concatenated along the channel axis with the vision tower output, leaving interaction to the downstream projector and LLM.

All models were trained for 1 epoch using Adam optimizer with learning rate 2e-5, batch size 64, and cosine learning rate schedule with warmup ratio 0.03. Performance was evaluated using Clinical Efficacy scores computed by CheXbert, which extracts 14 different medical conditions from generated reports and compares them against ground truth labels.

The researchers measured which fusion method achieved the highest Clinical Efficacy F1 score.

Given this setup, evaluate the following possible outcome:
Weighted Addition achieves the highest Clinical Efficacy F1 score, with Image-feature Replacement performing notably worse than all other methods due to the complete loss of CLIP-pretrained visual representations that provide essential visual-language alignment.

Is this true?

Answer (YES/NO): NO